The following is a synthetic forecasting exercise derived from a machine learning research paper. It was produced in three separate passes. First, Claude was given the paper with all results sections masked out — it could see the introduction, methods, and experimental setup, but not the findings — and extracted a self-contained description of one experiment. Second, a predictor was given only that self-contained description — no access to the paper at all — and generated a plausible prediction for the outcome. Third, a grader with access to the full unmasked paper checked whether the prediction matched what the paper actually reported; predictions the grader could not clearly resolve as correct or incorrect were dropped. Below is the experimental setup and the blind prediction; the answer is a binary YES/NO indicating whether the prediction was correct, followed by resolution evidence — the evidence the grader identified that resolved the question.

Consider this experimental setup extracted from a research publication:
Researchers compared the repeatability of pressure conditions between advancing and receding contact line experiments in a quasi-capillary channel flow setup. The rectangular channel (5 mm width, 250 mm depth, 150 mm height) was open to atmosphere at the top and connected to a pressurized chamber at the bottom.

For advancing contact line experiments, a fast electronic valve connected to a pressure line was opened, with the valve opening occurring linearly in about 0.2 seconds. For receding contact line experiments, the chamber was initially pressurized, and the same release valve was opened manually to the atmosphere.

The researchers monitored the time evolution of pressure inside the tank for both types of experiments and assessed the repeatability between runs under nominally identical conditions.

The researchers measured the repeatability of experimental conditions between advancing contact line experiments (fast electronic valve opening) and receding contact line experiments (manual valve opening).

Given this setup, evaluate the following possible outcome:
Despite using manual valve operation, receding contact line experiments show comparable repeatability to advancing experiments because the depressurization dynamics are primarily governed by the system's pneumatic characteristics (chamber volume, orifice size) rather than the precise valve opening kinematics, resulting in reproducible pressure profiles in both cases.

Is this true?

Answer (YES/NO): NO